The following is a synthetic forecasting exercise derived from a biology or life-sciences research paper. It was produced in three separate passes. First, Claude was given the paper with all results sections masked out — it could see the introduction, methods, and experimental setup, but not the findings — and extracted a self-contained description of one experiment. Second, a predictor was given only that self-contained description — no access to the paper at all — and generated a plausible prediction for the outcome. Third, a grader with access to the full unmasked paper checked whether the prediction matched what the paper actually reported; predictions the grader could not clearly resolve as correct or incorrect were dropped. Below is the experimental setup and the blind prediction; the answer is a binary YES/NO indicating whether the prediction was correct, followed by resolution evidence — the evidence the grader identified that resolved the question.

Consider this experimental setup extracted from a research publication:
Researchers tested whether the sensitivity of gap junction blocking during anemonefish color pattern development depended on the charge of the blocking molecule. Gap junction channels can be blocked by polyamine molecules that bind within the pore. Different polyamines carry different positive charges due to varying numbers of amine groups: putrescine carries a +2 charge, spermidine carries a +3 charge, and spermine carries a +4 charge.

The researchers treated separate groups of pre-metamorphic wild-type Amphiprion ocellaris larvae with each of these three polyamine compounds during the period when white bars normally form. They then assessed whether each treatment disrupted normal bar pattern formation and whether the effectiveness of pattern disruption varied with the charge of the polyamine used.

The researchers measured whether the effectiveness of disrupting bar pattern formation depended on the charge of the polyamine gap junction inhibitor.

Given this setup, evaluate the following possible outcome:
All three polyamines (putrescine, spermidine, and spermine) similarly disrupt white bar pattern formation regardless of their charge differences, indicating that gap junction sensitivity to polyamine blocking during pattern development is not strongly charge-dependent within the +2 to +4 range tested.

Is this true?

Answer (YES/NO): YES